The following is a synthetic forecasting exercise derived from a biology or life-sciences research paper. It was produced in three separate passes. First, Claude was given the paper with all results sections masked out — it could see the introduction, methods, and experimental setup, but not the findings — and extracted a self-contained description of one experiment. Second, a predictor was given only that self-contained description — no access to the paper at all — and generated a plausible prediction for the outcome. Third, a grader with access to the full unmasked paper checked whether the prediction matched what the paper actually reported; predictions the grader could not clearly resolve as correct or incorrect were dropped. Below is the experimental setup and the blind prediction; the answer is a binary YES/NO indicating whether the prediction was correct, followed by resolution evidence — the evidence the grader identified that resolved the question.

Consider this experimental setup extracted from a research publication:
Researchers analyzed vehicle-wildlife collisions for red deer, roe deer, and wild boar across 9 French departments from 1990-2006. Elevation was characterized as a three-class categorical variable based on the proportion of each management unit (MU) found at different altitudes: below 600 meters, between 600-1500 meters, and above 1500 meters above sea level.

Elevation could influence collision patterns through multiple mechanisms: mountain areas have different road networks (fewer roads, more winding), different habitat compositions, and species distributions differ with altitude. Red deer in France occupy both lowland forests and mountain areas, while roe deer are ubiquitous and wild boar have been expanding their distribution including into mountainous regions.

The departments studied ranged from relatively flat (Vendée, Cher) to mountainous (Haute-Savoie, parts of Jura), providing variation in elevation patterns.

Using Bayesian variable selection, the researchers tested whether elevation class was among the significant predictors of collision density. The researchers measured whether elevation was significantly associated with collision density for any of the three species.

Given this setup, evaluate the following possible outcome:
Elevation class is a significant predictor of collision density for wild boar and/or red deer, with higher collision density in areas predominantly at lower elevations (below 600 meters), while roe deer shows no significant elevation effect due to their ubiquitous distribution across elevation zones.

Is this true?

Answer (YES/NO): NO